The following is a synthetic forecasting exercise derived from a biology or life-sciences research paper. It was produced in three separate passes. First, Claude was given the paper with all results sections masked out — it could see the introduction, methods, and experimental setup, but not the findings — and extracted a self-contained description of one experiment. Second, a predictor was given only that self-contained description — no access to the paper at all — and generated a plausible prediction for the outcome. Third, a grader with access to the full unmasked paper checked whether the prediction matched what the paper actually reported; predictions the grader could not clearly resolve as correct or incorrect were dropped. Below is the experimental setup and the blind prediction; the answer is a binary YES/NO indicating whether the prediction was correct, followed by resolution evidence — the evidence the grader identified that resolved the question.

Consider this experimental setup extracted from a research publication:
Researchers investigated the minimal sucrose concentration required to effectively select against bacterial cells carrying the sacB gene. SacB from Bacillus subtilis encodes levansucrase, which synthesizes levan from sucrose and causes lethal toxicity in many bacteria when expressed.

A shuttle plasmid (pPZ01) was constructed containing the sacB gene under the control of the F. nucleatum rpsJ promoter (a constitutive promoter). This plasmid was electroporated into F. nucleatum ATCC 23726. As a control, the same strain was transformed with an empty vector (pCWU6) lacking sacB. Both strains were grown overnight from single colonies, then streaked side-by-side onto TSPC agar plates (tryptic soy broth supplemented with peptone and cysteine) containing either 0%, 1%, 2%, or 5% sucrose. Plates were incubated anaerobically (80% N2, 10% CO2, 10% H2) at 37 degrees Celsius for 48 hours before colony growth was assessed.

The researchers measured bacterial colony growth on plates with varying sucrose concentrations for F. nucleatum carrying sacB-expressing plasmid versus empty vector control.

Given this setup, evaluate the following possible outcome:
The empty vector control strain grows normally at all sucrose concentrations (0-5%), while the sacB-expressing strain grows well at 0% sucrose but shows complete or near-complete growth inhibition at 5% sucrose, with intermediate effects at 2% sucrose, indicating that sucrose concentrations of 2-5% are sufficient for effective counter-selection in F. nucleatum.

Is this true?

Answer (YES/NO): YES